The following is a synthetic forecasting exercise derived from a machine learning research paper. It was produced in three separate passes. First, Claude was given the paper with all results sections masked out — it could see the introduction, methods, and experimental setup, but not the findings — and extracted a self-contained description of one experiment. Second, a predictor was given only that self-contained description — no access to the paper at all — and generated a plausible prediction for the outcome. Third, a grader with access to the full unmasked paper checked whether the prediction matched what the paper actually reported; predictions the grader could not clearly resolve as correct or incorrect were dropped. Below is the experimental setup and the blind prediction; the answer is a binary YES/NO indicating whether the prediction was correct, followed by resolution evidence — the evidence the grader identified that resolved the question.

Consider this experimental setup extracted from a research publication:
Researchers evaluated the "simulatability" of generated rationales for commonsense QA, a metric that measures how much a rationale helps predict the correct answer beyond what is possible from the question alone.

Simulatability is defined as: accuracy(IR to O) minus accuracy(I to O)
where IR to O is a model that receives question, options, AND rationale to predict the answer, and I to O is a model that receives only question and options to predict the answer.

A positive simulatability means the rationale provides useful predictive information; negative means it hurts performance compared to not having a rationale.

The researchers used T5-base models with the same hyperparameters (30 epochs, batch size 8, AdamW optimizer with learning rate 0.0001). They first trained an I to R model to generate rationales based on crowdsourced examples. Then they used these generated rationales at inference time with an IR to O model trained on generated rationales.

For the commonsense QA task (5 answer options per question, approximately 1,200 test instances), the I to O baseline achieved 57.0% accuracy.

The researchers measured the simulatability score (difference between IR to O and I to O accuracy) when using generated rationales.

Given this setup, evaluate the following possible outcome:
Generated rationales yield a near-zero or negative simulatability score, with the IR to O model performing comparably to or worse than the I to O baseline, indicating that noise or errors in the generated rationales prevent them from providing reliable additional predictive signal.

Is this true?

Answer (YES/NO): YES